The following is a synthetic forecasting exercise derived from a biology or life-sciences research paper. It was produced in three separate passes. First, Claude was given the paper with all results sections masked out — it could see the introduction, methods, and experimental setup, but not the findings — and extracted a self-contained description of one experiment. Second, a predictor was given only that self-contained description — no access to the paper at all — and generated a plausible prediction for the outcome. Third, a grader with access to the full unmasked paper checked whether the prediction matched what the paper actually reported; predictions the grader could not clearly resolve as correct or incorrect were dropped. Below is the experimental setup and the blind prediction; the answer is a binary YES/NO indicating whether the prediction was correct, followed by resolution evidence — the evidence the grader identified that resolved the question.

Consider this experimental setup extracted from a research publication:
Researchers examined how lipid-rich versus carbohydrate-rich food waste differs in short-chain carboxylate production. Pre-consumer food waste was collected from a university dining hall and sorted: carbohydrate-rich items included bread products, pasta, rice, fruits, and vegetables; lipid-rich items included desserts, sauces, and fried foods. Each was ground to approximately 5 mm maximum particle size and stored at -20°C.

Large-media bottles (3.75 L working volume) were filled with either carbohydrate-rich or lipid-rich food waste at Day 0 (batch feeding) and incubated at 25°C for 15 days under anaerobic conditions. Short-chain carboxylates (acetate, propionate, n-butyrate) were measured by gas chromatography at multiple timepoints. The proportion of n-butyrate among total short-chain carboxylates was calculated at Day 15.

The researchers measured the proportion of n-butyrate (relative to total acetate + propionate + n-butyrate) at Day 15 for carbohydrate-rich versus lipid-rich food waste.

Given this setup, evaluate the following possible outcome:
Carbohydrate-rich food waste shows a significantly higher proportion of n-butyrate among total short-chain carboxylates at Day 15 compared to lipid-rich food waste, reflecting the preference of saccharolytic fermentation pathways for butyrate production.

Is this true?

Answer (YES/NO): NO